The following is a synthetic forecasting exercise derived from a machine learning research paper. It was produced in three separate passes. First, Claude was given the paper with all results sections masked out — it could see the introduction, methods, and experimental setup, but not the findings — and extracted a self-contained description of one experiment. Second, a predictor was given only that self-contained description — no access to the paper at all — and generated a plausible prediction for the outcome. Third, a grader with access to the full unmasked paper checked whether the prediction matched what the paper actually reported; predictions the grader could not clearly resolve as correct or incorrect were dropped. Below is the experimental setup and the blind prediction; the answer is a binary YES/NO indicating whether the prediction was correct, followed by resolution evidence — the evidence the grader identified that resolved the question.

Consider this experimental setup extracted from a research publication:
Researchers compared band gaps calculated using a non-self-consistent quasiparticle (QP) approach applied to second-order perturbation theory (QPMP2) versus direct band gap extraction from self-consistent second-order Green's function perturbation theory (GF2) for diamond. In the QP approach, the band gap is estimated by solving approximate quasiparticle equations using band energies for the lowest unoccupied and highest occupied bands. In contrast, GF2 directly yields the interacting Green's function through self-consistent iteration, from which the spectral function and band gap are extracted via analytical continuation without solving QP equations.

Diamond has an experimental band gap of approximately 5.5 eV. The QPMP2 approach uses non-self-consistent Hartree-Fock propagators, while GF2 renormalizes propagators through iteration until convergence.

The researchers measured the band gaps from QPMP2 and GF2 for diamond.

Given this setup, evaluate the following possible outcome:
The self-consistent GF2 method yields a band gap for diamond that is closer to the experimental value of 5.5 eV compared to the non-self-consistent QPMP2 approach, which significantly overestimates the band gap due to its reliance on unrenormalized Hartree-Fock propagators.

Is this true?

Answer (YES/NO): NO